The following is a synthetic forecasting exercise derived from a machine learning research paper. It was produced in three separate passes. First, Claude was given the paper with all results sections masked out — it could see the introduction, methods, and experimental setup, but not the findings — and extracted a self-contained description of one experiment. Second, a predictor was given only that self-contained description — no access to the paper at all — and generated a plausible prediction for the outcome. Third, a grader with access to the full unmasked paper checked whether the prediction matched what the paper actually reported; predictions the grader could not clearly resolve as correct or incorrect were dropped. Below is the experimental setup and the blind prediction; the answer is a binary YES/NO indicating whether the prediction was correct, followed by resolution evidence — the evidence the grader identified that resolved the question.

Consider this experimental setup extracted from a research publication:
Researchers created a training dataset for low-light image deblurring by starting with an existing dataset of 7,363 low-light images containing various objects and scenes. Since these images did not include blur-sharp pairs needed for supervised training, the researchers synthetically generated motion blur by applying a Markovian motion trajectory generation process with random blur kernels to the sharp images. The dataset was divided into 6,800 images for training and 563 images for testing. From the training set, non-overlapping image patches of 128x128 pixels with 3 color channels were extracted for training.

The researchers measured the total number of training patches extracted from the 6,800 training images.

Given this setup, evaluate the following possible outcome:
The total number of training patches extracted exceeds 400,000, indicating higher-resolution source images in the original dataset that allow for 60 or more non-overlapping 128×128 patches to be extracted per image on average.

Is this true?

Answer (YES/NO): YES